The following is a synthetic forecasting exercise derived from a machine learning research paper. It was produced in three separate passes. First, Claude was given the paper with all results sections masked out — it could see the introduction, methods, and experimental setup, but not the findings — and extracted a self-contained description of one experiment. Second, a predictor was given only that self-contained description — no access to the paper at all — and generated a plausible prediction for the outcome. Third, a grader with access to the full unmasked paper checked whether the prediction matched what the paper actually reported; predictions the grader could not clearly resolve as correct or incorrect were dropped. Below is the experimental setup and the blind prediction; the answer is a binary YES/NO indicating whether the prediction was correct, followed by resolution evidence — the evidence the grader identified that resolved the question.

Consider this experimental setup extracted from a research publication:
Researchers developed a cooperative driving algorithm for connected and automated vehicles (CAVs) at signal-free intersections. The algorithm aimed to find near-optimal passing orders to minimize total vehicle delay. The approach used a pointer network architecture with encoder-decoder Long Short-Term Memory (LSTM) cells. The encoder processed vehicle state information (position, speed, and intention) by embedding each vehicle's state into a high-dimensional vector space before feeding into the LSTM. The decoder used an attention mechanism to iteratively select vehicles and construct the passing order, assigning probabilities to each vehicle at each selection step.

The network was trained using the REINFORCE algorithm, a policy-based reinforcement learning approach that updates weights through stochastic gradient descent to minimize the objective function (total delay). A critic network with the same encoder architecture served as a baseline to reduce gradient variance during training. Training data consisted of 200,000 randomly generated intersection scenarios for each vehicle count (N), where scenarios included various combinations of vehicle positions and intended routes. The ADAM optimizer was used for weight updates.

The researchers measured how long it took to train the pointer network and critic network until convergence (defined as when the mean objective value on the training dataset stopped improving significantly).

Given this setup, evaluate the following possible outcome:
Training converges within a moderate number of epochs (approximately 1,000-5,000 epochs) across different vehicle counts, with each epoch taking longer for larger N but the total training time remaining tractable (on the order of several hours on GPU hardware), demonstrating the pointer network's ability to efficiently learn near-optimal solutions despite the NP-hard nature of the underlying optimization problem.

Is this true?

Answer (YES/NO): NO